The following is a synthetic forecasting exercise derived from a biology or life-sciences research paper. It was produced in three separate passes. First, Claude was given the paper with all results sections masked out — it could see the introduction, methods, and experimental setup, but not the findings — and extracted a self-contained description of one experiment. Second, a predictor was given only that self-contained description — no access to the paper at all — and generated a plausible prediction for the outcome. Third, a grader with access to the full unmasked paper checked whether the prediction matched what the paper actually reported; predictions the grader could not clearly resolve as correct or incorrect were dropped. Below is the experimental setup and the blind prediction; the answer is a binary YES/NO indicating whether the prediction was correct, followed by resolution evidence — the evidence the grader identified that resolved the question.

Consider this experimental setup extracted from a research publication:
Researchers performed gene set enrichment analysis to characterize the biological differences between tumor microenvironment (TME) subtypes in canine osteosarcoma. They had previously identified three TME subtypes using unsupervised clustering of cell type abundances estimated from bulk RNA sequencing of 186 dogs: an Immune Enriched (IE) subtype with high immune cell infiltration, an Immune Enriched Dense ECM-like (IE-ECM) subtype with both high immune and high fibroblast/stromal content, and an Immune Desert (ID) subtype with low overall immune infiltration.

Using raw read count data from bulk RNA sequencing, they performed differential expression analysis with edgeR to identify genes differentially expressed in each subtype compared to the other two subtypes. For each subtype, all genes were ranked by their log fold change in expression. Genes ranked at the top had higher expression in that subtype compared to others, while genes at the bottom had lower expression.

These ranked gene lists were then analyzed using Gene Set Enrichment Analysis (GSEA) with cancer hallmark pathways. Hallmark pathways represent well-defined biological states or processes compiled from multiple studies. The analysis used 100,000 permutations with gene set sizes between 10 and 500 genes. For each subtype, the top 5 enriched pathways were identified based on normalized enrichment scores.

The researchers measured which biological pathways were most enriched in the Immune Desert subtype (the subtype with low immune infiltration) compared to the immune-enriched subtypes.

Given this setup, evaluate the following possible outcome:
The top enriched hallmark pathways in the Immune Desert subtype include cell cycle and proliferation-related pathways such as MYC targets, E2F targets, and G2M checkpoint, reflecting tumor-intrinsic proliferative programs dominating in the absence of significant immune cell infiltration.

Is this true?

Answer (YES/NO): YES